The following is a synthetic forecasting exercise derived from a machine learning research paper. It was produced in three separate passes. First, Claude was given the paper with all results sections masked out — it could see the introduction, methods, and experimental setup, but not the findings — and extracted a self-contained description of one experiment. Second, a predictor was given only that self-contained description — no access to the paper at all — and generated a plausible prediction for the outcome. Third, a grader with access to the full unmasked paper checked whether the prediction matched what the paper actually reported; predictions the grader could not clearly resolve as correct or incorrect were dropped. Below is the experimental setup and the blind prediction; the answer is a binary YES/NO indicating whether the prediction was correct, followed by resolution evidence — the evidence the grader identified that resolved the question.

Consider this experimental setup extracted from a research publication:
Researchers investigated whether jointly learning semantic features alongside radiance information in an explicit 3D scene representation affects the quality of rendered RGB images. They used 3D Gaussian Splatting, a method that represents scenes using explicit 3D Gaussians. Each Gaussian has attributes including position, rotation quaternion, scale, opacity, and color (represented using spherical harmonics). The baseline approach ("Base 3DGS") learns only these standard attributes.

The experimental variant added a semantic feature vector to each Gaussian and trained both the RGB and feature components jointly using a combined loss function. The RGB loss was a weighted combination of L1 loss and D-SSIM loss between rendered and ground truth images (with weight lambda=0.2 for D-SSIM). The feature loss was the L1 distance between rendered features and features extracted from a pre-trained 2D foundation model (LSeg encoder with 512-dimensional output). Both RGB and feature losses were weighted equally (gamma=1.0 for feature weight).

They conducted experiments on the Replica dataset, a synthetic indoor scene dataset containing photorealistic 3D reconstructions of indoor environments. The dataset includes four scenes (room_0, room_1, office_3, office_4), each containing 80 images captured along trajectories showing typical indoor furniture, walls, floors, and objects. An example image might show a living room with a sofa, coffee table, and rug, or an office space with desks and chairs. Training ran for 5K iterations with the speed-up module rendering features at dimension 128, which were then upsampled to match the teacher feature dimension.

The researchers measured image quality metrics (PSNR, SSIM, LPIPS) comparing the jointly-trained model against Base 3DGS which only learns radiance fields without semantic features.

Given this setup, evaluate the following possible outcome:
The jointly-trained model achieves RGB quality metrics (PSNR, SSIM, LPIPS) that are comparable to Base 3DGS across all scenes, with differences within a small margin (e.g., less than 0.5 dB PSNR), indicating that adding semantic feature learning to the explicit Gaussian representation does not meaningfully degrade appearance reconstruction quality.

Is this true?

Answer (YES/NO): NO